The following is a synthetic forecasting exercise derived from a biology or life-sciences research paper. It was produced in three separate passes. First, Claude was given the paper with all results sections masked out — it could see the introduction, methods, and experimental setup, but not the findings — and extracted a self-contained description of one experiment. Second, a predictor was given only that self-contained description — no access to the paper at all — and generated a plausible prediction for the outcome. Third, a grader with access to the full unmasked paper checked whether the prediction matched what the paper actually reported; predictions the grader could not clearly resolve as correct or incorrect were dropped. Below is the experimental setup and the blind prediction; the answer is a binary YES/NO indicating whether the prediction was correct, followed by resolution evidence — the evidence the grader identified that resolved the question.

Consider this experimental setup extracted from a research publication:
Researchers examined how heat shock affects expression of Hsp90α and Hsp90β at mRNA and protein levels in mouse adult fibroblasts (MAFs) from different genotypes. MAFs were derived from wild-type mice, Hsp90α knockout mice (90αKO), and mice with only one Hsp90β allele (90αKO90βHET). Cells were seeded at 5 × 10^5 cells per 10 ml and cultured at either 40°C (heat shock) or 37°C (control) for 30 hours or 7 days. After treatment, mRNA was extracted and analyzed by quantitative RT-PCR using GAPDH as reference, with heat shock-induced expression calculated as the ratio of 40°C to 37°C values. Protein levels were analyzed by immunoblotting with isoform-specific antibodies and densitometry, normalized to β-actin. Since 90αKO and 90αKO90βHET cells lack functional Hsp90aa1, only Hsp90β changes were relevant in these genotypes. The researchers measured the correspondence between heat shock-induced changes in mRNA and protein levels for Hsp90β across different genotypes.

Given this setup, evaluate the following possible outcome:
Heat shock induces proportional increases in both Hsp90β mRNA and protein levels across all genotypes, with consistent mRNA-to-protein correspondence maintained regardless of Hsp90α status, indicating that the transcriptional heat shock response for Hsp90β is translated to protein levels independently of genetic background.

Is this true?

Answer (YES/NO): NO